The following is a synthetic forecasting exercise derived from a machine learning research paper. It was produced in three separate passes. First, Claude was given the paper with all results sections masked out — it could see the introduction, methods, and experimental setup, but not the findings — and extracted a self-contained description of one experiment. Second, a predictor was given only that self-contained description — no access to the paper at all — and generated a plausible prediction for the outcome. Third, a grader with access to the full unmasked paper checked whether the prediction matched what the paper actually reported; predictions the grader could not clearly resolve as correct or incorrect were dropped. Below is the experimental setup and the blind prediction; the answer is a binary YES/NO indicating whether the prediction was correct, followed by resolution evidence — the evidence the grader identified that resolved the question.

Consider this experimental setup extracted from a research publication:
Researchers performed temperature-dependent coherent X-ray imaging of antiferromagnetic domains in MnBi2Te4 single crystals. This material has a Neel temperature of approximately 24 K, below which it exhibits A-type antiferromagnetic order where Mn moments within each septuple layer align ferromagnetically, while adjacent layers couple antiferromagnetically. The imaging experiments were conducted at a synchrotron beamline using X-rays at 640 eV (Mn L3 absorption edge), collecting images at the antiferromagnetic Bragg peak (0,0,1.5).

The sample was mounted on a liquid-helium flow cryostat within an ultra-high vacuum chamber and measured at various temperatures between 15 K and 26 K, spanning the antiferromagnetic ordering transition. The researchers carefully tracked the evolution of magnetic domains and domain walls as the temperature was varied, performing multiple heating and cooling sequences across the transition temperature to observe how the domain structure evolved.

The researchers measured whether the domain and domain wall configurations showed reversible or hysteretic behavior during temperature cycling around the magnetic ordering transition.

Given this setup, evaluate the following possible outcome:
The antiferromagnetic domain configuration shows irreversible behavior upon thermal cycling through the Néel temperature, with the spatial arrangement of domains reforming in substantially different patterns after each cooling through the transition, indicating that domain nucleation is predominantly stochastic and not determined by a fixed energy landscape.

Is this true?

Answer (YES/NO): YES